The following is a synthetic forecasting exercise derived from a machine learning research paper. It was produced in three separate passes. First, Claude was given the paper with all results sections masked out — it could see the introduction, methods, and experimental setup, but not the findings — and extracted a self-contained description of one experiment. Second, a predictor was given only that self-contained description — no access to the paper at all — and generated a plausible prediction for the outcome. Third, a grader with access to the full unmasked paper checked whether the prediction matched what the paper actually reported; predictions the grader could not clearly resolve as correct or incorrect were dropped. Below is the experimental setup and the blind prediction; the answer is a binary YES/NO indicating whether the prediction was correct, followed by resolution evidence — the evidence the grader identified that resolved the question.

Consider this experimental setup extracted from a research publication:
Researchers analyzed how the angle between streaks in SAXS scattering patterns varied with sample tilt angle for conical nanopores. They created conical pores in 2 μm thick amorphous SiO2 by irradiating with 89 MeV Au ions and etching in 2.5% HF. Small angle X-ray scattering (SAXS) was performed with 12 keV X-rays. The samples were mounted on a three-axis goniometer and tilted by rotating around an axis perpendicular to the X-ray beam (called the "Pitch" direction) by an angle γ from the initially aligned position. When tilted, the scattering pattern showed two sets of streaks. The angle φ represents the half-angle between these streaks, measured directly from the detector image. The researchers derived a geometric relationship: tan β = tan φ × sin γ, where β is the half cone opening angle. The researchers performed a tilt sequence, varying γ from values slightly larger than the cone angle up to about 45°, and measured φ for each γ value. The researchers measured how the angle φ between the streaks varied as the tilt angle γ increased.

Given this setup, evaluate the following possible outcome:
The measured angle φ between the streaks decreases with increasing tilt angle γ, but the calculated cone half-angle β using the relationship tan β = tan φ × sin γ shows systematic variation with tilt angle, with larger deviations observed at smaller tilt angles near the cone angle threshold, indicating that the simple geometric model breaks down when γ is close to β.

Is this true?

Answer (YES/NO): NO